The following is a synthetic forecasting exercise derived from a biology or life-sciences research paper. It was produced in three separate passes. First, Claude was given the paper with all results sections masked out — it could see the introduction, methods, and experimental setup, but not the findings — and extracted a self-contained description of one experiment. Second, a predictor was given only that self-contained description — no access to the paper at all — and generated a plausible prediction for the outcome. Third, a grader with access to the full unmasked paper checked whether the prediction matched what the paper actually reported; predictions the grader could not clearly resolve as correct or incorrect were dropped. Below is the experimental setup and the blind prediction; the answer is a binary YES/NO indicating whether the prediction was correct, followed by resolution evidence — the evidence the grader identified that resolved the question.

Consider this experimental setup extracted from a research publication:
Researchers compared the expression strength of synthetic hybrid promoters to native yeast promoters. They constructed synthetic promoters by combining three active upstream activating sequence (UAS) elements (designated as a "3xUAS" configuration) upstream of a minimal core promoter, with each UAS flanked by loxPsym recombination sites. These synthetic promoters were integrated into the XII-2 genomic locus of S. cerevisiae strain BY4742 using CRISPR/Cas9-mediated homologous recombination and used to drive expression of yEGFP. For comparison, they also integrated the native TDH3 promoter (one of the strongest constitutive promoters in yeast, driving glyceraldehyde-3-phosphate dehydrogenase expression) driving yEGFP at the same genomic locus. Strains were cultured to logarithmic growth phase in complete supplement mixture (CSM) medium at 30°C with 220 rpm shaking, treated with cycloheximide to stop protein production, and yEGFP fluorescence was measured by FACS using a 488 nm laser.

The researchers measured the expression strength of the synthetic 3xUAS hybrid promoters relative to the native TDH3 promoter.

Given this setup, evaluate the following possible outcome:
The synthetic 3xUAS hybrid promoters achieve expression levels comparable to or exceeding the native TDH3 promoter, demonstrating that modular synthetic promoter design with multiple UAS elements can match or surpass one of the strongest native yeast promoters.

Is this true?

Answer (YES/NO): NO